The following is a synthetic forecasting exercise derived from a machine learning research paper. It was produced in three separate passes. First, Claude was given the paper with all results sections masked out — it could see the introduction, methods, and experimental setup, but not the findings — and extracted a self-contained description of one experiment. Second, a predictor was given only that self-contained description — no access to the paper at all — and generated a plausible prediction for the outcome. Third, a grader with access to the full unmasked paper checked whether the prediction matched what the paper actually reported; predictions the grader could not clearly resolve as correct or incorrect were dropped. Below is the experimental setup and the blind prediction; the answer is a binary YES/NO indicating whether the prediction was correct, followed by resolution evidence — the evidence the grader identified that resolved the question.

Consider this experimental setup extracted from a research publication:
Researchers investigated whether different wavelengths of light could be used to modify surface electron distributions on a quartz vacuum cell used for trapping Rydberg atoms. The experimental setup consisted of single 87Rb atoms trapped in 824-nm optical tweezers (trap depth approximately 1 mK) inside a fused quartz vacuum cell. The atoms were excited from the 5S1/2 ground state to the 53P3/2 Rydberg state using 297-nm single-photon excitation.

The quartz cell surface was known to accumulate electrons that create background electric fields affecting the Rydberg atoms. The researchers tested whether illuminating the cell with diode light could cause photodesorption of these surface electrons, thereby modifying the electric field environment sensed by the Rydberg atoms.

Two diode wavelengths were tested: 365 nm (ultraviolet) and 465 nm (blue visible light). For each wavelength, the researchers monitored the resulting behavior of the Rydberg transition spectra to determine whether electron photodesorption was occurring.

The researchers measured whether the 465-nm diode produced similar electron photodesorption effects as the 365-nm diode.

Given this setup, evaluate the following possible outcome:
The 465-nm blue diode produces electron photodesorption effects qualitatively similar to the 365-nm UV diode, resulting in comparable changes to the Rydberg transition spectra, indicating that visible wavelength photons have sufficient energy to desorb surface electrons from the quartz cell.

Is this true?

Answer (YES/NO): YES